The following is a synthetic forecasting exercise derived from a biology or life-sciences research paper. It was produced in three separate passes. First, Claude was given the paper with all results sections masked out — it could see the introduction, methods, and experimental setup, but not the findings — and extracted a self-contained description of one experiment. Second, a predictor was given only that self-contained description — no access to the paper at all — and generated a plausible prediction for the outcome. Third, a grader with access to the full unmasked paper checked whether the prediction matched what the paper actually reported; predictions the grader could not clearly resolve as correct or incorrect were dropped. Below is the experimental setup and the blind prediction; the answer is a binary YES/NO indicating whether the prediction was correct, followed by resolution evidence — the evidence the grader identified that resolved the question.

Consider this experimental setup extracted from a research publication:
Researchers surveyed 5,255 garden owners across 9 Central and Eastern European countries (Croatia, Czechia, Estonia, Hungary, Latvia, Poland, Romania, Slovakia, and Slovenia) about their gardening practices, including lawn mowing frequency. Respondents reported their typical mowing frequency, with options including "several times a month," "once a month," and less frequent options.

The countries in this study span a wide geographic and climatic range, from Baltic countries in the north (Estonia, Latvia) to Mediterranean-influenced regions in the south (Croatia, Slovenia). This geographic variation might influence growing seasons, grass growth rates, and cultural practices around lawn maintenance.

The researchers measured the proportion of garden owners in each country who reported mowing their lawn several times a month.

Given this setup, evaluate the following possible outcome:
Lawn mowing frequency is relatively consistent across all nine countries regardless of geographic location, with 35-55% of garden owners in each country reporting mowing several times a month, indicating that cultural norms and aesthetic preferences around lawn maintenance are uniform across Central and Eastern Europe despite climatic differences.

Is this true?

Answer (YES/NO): NO